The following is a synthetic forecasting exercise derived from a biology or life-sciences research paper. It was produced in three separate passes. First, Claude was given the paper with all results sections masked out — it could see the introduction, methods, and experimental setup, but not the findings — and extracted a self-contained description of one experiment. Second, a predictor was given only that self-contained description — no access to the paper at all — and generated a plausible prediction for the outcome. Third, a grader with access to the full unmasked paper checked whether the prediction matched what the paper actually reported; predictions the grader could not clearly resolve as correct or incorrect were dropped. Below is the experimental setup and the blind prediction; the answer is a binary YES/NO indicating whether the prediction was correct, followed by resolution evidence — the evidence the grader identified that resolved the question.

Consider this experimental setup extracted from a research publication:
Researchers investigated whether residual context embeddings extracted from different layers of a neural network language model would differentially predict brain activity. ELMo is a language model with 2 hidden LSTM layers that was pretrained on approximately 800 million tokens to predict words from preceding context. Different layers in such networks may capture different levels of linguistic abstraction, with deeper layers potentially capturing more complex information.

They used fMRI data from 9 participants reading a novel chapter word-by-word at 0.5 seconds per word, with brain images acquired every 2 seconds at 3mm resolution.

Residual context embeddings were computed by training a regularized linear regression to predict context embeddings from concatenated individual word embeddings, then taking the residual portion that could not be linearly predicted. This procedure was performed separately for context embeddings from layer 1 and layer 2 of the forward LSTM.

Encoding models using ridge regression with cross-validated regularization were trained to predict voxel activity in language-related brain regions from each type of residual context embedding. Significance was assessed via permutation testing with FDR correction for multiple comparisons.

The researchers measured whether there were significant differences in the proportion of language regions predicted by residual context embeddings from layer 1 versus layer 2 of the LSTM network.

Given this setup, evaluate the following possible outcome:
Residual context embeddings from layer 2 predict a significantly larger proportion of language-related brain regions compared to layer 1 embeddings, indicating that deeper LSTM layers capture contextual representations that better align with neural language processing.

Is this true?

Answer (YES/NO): NO